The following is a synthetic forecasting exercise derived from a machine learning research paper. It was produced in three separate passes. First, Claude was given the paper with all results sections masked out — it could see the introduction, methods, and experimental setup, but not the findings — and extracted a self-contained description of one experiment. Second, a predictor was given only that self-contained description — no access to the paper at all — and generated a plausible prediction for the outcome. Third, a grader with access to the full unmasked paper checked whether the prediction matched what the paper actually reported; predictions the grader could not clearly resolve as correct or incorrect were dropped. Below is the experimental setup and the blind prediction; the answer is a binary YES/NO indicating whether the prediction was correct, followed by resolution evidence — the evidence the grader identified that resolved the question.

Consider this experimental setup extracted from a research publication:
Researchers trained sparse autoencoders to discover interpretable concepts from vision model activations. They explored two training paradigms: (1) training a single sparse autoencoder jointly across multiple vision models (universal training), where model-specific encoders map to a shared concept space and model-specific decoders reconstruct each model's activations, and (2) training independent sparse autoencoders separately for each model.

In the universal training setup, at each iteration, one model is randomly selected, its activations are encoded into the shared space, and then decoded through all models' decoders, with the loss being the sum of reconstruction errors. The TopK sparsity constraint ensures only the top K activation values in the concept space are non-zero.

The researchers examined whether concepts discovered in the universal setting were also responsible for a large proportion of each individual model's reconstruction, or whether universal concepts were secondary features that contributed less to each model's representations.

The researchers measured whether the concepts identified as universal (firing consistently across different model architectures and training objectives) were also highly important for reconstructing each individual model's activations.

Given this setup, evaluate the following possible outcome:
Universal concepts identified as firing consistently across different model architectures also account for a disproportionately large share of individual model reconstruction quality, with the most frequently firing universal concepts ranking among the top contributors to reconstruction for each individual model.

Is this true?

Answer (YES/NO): YES